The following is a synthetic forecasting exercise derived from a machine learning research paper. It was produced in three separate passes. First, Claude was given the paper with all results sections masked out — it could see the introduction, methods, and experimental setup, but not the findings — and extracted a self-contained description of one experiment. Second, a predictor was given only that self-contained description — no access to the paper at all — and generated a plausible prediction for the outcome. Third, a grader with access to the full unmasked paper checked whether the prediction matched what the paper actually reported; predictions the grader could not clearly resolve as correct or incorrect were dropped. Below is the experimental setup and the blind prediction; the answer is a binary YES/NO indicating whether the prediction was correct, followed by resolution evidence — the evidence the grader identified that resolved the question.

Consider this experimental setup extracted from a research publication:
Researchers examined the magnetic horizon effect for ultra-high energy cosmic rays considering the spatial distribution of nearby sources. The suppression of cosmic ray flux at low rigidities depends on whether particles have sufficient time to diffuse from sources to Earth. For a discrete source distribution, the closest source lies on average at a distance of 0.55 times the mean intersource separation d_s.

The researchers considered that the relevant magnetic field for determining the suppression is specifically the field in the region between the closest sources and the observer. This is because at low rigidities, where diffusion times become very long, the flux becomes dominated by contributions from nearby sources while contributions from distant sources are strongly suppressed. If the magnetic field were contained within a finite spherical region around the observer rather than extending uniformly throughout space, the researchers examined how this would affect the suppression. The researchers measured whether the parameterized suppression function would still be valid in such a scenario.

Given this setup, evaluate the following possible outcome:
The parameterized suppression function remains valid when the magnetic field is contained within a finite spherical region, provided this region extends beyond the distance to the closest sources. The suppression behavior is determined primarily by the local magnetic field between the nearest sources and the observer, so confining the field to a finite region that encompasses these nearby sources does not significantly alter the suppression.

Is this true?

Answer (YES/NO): YES